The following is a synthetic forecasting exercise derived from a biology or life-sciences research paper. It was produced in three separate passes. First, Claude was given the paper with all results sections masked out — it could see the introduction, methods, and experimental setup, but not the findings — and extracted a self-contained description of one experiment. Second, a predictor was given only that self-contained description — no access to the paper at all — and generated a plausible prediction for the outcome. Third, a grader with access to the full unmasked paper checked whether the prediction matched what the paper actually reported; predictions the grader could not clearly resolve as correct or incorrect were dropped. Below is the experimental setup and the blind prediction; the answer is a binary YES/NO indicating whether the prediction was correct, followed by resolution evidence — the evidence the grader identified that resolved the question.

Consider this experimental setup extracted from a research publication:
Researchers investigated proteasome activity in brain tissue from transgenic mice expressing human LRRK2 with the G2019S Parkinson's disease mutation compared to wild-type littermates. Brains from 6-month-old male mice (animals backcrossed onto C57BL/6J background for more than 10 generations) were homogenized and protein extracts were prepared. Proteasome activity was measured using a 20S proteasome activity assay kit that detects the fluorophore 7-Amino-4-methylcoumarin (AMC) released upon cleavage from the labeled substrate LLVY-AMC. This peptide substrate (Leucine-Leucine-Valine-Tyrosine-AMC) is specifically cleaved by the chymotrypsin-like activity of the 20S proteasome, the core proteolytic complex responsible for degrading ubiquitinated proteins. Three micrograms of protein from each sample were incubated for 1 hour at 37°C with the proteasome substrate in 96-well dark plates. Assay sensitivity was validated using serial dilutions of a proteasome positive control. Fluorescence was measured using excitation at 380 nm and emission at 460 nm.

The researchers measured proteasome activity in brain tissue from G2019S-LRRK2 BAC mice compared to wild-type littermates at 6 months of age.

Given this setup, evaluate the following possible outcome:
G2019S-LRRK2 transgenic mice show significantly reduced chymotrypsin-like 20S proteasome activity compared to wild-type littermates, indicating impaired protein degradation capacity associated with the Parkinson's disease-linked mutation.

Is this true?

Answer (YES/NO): NO